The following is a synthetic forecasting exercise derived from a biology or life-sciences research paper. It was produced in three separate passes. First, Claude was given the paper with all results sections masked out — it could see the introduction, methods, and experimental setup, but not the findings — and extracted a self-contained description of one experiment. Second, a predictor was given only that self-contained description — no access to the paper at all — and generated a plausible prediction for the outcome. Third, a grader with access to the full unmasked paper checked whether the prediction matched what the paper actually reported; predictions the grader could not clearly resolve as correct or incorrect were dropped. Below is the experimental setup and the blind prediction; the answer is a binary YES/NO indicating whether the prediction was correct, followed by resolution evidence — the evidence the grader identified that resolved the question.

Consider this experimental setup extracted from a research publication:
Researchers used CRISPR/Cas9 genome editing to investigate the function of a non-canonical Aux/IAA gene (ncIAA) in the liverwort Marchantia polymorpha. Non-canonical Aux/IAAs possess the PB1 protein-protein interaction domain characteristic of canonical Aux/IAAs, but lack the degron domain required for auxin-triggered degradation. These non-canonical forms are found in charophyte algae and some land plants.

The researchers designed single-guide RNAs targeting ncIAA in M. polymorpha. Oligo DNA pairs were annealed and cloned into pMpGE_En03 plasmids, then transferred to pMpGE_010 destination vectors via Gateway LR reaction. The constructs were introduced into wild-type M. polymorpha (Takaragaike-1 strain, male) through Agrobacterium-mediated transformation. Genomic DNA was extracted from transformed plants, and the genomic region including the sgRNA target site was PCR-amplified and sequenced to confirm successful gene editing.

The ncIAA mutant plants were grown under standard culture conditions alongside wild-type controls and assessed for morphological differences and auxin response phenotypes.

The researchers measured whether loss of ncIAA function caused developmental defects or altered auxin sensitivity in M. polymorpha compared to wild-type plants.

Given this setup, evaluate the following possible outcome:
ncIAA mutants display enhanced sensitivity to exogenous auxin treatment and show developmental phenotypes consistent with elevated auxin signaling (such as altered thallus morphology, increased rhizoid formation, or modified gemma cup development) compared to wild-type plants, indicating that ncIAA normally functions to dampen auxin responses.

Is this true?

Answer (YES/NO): NO